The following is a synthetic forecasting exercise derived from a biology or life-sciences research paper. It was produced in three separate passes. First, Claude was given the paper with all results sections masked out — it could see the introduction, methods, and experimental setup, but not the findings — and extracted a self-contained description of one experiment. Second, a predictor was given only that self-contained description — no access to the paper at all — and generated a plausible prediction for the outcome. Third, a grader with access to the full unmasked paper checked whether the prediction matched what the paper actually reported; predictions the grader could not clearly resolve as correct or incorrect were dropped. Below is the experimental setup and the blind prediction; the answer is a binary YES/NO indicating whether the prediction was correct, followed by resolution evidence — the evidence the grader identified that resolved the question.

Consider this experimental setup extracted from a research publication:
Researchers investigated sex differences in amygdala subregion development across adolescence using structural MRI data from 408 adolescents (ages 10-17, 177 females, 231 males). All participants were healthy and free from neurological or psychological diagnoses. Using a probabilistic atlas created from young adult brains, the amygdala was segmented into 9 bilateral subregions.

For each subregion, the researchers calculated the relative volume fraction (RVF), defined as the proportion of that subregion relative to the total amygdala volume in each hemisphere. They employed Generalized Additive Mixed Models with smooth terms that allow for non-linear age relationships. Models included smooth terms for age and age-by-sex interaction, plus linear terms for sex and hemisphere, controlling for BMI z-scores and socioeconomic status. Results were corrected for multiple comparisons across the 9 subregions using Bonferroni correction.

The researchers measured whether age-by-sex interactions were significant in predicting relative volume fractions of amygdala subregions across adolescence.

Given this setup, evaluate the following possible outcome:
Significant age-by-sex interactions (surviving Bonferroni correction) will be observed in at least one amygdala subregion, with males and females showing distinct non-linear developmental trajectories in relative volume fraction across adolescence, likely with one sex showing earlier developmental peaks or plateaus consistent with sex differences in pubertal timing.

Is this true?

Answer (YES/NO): NO